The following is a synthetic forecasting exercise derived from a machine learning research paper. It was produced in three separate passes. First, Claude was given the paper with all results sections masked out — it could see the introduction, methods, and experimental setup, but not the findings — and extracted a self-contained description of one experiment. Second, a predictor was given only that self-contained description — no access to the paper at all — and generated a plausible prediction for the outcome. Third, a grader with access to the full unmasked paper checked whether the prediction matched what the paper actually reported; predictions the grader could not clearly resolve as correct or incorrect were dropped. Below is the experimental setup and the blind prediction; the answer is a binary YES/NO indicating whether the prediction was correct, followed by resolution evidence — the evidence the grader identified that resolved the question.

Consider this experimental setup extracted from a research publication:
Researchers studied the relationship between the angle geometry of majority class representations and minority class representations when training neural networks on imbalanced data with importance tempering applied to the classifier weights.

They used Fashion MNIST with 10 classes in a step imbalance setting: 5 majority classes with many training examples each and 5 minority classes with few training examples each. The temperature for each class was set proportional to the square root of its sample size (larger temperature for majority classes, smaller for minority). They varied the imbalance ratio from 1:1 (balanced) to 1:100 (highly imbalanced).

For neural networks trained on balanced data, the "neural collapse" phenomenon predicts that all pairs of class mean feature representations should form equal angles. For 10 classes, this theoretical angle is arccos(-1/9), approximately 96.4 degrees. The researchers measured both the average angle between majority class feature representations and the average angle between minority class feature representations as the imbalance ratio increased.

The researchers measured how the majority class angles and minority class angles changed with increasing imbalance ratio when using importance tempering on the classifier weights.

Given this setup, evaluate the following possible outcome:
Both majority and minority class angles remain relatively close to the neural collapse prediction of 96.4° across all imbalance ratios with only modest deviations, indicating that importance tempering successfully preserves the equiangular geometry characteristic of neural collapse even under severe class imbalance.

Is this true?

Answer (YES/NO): NO